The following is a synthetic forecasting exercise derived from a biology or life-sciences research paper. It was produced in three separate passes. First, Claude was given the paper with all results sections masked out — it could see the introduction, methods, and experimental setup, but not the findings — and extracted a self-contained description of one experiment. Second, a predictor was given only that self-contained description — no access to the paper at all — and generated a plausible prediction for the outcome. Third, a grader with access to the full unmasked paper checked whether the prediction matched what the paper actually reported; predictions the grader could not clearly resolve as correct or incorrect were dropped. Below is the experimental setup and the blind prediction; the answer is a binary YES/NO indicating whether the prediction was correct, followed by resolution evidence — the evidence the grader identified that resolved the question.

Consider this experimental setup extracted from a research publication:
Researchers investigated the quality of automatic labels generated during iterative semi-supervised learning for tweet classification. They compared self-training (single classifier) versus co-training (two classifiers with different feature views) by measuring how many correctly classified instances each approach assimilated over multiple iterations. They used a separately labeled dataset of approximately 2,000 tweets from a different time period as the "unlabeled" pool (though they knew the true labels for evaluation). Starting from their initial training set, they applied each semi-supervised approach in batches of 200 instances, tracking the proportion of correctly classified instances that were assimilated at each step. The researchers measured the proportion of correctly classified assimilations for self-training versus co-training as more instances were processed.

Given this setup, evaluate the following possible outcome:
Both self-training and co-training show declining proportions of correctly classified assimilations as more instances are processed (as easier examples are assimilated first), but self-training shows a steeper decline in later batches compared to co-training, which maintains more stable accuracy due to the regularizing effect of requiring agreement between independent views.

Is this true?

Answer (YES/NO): NO